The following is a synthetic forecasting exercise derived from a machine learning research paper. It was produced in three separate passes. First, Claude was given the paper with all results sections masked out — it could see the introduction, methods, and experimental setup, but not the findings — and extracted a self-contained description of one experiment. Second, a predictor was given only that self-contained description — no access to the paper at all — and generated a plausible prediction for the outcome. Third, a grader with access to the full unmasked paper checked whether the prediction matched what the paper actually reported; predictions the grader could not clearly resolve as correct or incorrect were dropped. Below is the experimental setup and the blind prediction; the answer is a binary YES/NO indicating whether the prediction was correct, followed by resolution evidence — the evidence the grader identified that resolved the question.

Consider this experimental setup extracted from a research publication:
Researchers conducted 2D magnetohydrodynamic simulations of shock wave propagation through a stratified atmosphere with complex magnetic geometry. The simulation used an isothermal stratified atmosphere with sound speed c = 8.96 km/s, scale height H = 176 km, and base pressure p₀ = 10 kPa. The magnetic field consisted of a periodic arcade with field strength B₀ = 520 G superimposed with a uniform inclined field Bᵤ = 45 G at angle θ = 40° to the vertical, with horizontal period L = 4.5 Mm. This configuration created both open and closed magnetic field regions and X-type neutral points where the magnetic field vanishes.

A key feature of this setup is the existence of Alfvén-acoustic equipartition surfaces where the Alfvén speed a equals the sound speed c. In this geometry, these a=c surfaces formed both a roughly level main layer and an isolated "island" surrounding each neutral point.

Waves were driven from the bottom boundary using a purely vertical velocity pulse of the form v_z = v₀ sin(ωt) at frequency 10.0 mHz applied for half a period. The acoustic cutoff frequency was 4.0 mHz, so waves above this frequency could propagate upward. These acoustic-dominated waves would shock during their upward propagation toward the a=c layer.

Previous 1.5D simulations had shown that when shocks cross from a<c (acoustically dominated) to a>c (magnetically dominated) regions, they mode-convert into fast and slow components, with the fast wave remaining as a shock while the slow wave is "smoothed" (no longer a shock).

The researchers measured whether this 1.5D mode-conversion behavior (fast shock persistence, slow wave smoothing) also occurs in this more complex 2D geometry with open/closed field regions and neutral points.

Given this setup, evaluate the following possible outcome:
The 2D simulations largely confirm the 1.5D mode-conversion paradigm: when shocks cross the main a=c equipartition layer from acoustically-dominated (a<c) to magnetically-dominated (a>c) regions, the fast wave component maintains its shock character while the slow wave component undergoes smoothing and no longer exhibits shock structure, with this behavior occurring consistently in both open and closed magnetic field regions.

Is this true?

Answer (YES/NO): YES